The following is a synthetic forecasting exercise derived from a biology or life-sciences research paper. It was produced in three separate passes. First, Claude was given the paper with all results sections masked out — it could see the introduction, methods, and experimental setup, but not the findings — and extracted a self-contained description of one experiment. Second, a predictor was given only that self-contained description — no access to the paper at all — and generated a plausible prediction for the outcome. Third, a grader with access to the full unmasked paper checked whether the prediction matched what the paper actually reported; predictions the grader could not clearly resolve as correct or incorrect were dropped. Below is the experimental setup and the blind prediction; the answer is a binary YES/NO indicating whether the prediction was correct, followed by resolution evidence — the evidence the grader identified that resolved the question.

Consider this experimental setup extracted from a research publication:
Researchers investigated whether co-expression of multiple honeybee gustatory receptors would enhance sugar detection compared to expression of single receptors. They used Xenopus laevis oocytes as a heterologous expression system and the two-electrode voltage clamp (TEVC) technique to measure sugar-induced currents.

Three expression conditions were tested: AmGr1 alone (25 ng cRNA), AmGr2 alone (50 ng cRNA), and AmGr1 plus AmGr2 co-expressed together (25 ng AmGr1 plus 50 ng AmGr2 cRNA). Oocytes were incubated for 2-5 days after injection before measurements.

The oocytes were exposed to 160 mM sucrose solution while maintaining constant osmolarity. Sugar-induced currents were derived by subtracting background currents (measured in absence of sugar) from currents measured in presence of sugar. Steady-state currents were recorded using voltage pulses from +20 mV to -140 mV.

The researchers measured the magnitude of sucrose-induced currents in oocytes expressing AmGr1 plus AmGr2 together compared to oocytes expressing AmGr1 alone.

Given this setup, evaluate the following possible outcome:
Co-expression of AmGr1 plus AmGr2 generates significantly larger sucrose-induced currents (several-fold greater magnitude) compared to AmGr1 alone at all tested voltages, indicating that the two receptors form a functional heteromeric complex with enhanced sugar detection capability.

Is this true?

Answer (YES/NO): NO